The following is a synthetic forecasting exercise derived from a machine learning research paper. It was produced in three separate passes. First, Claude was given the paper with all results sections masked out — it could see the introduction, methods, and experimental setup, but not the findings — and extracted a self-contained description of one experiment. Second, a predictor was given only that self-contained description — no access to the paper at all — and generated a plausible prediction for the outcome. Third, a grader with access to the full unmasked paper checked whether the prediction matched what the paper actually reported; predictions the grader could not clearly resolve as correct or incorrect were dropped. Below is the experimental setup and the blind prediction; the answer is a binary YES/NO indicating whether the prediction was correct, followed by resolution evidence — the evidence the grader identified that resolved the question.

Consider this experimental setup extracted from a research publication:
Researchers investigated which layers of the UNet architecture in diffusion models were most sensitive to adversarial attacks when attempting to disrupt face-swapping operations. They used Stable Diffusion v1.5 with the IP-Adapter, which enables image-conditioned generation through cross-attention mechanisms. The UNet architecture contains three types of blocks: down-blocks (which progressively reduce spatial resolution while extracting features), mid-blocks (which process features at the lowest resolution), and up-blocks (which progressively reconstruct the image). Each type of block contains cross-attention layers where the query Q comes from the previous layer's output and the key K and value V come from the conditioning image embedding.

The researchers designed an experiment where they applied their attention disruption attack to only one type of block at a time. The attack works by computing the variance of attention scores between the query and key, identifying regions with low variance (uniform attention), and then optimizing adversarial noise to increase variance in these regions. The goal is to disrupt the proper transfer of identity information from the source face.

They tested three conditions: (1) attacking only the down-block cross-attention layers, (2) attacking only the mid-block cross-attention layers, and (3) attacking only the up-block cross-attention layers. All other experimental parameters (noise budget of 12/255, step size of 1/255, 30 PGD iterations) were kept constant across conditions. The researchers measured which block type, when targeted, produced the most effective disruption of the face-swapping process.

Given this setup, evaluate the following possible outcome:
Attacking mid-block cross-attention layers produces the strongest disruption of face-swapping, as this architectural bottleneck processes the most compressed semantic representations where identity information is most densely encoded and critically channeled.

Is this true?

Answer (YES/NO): YES